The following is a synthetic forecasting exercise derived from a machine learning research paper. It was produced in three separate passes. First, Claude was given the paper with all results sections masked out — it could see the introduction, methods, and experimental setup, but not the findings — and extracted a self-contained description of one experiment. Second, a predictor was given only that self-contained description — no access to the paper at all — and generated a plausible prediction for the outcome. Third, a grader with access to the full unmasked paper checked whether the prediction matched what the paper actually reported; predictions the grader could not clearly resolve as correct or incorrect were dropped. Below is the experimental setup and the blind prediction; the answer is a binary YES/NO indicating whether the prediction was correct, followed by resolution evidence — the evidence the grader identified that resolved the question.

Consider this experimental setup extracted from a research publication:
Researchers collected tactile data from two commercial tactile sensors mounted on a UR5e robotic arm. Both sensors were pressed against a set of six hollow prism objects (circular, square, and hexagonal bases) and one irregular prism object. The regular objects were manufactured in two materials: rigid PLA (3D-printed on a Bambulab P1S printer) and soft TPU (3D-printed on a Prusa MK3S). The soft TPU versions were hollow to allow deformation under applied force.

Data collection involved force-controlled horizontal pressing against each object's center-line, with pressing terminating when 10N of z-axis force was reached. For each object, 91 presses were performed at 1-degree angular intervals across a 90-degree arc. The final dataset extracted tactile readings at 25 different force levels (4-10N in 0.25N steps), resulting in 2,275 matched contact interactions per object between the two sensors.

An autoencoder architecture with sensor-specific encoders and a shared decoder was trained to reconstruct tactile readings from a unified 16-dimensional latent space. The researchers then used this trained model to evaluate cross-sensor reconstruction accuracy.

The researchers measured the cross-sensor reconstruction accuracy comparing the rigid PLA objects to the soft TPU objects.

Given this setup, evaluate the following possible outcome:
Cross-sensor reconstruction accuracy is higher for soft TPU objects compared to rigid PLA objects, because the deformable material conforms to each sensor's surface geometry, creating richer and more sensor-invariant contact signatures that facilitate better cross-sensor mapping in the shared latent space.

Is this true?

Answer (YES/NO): NO